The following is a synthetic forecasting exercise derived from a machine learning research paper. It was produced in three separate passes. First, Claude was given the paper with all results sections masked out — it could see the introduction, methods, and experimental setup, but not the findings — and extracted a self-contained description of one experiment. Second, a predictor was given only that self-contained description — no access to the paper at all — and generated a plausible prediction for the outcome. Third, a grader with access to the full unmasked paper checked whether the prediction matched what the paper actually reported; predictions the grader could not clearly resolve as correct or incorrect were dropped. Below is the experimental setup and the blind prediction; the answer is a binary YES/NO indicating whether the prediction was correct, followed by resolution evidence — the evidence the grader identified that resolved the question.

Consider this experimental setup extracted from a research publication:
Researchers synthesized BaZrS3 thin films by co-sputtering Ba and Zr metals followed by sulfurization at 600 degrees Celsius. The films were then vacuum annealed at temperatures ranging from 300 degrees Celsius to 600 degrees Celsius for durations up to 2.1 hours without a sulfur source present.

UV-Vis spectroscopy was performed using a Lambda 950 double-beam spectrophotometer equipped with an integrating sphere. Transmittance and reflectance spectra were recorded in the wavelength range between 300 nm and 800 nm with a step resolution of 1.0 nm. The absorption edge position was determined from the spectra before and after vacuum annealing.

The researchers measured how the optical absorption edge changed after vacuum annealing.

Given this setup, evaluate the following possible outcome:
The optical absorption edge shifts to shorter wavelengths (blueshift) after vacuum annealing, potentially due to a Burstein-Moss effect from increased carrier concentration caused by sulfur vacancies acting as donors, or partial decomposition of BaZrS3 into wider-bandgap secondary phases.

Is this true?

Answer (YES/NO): NO